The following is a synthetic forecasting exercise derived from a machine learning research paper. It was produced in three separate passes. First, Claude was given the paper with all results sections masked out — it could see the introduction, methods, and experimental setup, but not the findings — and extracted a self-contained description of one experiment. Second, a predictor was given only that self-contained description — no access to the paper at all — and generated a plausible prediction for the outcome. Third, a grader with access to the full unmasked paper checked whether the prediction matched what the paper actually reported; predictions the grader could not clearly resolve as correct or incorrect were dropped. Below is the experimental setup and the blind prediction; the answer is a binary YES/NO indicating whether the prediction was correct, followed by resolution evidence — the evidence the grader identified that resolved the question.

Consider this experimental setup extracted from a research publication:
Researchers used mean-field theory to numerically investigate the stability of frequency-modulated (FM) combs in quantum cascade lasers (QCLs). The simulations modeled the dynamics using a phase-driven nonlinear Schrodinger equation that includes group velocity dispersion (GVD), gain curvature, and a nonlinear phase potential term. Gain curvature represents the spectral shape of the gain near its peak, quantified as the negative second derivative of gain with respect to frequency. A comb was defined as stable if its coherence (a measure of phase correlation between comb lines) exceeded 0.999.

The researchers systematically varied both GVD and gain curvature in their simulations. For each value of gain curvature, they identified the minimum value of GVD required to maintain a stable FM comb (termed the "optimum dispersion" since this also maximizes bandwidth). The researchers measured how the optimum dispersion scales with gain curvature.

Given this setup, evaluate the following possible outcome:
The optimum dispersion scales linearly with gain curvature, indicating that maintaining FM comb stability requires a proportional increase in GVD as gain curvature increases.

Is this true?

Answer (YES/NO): NO